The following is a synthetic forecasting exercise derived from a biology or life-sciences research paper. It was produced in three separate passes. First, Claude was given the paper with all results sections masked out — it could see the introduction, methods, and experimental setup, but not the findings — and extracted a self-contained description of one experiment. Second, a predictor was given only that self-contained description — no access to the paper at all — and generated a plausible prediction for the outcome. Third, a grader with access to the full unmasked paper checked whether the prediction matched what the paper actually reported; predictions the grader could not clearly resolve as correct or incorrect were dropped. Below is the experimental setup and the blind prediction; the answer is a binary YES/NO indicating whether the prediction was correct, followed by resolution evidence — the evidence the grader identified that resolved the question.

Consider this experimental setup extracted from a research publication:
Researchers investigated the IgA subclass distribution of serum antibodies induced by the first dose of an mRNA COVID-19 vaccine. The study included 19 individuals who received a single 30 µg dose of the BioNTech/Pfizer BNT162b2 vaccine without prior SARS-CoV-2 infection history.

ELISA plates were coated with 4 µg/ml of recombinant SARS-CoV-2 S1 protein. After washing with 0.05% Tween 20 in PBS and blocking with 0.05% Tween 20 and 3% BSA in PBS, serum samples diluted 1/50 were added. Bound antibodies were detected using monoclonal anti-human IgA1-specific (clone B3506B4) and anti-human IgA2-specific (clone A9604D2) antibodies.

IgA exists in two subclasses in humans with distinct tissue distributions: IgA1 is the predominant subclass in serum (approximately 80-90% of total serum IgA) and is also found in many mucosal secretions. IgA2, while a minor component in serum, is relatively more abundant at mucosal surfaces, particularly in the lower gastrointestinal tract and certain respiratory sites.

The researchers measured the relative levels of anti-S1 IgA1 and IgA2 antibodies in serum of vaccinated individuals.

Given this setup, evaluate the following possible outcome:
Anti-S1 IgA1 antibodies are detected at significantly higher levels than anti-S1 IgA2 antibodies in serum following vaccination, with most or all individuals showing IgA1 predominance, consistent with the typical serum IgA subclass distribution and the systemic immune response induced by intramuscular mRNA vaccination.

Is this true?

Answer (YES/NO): YES